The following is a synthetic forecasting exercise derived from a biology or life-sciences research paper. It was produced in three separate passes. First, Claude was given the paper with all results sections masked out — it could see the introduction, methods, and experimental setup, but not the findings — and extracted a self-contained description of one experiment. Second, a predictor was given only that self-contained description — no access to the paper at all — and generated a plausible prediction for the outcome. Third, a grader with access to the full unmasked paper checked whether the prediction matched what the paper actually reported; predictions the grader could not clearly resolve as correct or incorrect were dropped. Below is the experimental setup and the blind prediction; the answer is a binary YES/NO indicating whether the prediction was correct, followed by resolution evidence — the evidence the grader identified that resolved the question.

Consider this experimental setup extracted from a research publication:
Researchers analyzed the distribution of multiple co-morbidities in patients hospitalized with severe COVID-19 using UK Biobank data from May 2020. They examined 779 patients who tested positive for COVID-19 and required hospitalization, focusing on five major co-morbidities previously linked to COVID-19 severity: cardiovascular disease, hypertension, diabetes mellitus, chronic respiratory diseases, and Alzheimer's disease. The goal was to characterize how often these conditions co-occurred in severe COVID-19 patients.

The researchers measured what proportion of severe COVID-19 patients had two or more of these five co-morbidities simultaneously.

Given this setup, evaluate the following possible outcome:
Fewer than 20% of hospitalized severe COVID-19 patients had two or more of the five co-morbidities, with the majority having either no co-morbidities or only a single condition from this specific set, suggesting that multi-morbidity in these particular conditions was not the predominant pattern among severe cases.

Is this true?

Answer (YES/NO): NO